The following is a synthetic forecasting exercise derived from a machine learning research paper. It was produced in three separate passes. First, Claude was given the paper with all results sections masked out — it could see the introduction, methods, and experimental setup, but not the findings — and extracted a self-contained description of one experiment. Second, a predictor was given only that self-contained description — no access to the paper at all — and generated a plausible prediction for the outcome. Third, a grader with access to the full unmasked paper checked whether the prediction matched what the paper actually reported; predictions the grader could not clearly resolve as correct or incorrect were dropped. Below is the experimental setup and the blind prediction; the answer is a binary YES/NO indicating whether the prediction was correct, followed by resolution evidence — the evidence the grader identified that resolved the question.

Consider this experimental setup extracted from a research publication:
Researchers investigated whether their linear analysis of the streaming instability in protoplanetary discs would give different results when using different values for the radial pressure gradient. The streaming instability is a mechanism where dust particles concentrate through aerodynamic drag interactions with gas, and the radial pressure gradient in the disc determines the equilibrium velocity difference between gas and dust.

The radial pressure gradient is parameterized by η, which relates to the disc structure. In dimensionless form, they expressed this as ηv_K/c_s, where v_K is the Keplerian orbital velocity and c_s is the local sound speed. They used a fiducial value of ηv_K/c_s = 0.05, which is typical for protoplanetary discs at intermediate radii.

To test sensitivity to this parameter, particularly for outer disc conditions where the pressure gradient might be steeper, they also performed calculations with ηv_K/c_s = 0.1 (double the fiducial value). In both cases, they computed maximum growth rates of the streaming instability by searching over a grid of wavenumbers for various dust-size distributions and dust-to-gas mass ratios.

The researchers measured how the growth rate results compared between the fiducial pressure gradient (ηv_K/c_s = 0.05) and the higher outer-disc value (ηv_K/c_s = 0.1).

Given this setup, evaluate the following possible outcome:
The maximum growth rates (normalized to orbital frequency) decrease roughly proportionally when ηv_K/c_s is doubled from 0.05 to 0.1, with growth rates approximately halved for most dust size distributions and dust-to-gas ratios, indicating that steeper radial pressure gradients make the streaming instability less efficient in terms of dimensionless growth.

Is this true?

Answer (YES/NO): NO